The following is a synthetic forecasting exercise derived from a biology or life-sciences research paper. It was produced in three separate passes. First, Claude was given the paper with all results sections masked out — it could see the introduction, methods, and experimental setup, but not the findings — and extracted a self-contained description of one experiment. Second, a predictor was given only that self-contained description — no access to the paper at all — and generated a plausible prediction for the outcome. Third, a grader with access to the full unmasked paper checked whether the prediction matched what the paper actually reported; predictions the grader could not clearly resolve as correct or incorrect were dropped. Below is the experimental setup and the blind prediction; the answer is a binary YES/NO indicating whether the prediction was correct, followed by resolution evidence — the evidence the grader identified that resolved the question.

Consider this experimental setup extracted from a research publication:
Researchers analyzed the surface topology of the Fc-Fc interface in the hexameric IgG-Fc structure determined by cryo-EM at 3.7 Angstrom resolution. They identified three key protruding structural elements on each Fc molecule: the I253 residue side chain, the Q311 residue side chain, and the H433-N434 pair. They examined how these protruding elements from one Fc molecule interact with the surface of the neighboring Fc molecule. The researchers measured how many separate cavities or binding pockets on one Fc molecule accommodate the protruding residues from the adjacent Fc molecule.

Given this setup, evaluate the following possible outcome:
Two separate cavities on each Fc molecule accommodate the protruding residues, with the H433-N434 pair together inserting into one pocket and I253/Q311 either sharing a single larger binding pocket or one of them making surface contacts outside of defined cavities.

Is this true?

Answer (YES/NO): NO